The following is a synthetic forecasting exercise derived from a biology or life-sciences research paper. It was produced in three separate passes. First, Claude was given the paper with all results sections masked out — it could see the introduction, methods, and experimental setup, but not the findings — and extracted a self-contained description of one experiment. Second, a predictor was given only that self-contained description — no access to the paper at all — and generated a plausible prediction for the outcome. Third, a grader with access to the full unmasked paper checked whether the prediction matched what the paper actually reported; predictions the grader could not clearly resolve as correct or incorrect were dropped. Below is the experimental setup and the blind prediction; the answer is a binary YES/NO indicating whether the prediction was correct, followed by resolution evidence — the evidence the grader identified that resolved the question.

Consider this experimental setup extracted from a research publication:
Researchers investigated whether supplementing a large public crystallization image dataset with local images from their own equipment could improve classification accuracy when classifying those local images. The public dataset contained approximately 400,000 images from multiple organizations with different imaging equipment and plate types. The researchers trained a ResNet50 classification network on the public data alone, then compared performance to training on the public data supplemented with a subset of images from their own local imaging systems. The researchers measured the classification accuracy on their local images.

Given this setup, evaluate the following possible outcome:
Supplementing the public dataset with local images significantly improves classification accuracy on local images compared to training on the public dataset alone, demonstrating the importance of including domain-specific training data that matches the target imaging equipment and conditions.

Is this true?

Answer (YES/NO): YES